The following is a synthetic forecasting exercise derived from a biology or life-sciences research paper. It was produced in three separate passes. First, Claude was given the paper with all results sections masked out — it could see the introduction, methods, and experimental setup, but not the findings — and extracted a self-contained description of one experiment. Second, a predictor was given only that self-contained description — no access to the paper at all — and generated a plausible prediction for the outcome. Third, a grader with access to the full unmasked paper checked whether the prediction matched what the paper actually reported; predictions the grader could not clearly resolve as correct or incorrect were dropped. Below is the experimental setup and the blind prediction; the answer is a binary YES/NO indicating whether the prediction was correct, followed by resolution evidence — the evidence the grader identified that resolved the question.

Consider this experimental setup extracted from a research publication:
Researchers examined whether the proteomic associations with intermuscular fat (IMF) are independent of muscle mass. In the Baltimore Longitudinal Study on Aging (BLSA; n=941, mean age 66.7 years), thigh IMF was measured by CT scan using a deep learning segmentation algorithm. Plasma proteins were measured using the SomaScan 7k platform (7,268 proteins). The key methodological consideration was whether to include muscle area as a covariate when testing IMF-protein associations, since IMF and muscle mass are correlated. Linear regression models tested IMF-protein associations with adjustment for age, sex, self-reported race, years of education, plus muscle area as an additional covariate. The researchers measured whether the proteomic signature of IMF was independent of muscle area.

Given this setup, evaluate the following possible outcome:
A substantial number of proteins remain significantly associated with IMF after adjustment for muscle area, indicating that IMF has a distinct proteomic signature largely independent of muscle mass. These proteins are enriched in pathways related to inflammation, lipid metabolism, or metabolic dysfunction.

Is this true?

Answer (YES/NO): NO